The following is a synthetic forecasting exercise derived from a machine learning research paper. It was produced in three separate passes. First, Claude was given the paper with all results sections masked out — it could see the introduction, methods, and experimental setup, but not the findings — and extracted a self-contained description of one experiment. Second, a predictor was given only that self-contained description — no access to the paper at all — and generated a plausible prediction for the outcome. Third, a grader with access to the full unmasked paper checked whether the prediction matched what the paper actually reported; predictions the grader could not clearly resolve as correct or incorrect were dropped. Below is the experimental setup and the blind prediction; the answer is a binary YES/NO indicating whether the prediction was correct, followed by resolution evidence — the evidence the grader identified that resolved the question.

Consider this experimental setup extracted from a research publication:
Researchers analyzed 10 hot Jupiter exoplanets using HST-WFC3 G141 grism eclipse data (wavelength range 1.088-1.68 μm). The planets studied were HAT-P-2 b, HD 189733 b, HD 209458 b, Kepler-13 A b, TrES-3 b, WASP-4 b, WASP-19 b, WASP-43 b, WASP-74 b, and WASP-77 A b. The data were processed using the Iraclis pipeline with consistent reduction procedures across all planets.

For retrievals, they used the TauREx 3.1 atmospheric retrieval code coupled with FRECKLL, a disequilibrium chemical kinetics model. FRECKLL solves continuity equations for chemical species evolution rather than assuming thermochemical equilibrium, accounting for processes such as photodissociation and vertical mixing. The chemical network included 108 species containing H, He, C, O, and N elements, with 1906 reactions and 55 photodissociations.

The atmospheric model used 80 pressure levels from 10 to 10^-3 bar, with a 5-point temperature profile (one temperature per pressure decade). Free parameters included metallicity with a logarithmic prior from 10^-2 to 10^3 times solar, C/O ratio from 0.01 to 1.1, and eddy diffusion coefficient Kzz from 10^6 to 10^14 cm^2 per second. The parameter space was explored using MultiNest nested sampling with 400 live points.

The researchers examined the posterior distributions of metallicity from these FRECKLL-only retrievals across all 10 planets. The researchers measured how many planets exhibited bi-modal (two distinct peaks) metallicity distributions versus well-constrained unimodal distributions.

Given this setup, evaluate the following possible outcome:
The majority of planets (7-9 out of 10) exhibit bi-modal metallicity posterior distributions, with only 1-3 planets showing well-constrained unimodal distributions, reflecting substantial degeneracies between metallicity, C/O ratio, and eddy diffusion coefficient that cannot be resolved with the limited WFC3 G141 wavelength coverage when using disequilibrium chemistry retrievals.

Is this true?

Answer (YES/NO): NO